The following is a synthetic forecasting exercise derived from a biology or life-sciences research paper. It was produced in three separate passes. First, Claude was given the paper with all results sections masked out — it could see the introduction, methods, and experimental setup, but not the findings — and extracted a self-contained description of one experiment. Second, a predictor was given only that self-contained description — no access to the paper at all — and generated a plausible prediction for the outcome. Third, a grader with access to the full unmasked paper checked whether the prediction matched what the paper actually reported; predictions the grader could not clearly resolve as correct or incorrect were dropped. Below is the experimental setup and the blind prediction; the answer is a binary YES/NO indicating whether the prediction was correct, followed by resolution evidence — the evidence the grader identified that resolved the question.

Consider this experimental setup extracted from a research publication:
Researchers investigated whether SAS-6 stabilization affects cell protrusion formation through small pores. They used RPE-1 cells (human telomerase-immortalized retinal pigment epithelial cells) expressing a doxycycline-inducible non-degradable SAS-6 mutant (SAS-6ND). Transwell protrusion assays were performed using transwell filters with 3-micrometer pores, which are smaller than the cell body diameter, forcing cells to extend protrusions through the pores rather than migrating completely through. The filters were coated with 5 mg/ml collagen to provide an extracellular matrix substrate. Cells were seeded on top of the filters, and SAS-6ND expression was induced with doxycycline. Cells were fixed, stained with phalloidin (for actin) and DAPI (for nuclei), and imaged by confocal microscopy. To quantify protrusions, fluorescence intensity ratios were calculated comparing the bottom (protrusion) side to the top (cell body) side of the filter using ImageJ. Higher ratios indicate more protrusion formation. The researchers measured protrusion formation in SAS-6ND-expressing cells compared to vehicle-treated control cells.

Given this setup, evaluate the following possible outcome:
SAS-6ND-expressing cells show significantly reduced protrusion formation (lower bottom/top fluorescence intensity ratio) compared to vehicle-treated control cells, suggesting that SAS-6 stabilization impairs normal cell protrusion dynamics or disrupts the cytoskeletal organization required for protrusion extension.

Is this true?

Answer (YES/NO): NO